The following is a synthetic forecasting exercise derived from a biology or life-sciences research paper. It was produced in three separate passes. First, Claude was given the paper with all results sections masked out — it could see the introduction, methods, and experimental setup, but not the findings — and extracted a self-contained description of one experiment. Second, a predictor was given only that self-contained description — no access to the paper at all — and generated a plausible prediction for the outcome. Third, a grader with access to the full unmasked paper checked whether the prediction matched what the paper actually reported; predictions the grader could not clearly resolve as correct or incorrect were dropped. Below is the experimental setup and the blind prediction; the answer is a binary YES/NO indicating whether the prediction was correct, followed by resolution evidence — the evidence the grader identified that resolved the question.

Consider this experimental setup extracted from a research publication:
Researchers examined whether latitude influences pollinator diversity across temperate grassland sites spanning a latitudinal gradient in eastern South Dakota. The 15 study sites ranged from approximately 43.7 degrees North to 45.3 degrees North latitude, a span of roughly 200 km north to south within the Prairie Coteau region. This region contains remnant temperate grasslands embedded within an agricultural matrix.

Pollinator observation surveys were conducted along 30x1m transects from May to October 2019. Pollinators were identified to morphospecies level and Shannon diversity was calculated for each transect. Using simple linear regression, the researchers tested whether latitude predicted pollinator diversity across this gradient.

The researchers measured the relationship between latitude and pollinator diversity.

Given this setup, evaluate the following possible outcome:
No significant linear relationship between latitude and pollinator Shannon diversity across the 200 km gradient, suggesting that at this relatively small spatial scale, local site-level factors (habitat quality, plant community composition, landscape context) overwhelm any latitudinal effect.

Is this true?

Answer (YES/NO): YES